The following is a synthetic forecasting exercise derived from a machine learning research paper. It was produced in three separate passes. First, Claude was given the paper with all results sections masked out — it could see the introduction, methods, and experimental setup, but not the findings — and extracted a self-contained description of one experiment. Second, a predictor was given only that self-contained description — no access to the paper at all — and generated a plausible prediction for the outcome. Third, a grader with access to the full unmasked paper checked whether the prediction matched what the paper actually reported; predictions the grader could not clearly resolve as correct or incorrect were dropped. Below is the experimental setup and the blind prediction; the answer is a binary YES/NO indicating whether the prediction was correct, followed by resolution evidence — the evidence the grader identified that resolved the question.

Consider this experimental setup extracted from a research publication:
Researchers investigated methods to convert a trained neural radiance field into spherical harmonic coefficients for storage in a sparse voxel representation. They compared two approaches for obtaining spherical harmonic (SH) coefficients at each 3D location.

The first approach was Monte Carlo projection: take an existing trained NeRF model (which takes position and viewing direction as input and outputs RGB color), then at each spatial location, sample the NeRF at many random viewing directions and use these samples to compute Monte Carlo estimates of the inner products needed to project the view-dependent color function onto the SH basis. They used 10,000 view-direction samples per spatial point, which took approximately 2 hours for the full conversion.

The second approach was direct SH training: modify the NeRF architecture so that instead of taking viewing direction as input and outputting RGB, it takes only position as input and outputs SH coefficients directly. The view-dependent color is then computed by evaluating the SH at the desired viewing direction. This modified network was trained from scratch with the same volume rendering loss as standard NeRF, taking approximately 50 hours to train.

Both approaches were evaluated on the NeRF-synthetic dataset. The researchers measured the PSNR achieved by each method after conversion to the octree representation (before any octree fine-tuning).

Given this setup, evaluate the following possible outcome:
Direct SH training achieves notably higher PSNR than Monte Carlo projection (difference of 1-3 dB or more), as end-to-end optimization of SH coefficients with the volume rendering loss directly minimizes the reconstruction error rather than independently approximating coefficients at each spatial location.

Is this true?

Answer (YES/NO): YES